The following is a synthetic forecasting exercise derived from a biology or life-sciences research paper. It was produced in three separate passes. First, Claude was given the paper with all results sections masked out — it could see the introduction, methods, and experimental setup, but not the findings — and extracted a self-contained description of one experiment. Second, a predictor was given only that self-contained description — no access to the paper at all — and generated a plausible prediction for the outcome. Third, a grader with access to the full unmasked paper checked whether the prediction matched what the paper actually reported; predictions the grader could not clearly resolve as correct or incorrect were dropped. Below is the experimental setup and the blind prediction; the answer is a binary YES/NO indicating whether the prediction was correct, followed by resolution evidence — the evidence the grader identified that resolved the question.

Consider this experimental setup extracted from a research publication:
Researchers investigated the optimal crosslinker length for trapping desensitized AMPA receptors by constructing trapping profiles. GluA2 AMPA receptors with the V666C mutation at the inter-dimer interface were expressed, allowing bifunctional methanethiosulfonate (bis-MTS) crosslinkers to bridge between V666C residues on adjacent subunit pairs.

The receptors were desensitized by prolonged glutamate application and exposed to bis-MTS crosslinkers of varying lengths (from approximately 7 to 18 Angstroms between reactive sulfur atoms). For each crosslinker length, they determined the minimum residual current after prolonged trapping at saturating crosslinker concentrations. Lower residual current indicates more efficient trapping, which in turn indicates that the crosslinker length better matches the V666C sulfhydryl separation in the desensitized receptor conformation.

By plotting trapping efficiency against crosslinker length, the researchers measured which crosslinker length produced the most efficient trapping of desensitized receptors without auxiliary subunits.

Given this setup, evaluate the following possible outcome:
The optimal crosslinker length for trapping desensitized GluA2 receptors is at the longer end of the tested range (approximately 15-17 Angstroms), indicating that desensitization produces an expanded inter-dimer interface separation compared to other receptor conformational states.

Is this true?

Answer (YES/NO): NO